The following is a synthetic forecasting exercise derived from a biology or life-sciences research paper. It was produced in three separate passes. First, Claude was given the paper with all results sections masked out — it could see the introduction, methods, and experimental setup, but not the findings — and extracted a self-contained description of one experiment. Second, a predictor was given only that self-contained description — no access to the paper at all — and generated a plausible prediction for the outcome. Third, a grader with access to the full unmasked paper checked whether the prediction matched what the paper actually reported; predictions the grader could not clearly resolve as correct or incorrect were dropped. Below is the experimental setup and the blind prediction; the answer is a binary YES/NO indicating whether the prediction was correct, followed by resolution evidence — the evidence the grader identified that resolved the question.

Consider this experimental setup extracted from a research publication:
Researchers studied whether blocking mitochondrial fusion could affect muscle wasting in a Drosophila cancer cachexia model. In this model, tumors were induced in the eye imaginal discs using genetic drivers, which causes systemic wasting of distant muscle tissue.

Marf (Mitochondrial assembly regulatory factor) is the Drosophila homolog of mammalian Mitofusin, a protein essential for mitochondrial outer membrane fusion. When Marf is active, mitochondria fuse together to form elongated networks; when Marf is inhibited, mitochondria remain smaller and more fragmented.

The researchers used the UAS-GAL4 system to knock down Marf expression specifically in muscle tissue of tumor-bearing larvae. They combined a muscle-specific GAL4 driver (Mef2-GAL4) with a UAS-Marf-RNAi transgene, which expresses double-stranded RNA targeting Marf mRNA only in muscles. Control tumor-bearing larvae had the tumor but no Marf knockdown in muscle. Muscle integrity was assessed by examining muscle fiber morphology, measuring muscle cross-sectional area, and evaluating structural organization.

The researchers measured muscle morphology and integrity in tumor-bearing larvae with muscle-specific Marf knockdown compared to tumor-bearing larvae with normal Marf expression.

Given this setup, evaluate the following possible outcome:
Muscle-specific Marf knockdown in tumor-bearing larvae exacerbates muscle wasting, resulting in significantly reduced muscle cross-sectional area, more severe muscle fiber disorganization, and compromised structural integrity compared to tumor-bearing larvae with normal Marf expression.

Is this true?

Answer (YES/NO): NO